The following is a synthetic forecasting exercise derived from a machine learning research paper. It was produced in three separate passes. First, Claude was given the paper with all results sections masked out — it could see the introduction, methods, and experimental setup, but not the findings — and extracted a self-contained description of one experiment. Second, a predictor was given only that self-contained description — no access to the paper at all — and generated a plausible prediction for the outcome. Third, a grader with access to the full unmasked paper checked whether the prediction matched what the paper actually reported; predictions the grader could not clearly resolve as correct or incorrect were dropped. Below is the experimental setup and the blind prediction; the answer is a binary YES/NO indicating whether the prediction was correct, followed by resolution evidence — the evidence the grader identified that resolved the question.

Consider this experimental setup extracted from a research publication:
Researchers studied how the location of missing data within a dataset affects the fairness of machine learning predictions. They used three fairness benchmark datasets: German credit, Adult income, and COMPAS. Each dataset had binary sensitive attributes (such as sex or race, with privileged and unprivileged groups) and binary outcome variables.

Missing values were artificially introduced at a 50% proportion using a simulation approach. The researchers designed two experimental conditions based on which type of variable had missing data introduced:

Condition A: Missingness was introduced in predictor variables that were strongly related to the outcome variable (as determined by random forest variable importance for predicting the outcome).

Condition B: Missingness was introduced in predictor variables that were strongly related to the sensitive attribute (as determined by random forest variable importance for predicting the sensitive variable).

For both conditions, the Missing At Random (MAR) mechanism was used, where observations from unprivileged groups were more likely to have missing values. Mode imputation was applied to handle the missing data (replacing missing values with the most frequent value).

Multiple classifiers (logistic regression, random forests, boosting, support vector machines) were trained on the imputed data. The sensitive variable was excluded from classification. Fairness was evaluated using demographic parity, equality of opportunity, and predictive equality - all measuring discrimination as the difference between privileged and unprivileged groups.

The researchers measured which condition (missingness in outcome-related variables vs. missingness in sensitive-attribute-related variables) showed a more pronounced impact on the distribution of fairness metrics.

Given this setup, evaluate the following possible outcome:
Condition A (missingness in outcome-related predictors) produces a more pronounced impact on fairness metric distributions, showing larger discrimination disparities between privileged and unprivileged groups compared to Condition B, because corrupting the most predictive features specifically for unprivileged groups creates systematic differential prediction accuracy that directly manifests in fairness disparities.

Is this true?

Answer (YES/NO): NO